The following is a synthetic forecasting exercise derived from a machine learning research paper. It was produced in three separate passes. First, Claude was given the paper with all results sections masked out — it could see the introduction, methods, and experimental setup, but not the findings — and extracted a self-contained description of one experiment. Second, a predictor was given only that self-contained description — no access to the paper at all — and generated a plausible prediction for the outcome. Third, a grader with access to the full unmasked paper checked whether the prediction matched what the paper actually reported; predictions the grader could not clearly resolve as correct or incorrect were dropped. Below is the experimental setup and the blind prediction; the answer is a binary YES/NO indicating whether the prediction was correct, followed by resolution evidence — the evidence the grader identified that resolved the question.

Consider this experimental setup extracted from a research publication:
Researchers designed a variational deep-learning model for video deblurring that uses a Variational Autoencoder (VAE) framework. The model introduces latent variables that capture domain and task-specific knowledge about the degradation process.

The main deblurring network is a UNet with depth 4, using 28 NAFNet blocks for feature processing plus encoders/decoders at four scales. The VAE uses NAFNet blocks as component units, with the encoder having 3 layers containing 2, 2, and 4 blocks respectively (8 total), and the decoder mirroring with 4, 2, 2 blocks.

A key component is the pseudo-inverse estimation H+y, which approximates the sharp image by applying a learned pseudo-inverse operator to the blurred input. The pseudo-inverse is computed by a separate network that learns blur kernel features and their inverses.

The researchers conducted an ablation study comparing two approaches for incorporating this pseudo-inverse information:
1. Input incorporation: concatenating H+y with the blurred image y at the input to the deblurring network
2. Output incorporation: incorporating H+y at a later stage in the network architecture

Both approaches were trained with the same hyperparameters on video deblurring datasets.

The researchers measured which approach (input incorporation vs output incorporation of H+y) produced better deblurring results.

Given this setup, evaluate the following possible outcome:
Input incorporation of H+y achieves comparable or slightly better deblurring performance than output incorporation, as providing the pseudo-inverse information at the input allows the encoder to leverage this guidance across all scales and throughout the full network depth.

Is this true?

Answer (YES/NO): NO